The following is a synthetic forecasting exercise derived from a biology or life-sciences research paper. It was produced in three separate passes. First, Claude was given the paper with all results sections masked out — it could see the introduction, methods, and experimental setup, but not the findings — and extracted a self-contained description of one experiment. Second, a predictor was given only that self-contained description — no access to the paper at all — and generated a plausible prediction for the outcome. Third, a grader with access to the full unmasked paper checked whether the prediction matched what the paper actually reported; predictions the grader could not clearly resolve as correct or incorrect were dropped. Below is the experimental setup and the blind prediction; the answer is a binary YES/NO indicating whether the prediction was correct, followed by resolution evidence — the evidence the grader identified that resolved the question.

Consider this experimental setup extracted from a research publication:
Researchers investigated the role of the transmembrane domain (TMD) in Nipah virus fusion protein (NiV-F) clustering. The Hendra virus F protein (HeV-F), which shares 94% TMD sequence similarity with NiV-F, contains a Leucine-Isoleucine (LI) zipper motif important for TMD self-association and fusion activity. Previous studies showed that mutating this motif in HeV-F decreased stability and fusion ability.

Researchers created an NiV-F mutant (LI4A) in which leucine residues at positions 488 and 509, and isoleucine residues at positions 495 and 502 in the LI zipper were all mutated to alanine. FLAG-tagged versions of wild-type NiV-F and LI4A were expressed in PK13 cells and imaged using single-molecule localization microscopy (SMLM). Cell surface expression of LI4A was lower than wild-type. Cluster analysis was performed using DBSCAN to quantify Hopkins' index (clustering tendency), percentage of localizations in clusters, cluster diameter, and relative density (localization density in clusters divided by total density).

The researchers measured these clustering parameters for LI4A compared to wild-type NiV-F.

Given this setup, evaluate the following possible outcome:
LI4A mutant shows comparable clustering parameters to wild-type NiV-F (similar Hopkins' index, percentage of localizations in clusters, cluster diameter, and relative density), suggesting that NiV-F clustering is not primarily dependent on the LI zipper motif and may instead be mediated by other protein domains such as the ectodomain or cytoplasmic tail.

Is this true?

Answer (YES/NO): NO